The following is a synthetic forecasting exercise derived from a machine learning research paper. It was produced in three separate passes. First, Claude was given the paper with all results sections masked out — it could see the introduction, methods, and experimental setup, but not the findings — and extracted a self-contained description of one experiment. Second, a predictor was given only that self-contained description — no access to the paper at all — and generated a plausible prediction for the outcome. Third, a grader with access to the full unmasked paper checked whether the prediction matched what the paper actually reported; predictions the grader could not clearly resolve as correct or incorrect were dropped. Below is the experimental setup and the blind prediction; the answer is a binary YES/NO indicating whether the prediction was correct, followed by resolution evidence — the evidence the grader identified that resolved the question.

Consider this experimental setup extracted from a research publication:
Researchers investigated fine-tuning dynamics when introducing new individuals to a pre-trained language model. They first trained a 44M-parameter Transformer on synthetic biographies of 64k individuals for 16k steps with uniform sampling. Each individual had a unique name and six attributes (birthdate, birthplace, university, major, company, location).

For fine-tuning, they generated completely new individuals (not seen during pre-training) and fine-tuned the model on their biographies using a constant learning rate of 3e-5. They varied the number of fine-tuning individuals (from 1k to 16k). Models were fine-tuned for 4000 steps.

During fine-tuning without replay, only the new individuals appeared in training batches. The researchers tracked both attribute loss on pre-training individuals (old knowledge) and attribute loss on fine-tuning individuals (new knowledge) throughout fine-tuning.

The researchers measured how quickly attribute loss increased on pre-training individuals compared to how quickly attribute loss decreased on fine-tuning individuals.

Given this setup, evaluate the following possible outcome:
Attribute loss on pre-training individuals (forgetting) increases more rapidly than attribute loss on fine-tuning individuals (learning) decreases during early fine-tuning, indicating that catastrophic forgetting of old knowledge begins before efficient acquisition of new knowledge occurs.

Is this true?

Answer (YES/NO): YES